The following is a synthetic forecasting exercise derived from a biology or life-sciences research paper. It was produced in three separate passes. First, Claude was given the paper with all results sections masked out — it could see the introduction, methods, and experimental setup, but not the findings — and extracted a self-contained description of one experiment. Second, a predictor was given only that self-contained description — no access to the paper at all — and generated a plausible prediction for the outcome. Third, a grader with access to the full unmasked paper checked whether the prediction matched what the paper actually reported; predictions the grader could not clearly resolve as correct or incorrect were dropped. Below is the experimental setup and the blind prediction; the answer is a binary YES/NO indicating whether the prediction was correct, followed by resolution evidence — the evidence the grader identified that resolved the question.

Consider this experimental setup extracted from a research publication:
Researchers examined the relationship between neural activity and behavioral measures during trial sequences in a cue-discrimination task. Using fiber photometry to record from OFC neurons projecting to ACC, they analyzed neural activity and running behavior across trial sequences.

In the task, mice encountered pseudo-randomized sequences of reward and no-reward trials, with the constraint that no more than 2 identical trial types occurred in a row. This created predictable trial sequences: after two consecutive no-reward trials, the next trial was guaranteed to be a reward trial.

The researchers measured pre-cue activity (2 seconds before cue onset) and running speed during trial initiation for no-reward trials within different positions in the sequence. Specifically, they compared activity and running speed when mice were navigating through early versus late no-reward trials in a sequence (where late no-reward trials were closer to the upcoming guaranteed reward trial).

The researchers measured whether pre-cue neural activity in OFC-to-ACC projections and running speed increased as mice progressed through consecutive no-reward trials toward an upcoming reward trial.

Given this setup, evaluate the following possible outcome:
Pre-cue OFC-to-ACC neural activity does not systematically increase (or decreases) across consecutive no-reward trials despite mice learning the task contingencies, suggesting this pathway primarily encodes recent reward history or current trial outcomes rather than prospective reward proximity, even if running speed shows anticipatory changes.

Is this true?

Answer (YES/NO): NO